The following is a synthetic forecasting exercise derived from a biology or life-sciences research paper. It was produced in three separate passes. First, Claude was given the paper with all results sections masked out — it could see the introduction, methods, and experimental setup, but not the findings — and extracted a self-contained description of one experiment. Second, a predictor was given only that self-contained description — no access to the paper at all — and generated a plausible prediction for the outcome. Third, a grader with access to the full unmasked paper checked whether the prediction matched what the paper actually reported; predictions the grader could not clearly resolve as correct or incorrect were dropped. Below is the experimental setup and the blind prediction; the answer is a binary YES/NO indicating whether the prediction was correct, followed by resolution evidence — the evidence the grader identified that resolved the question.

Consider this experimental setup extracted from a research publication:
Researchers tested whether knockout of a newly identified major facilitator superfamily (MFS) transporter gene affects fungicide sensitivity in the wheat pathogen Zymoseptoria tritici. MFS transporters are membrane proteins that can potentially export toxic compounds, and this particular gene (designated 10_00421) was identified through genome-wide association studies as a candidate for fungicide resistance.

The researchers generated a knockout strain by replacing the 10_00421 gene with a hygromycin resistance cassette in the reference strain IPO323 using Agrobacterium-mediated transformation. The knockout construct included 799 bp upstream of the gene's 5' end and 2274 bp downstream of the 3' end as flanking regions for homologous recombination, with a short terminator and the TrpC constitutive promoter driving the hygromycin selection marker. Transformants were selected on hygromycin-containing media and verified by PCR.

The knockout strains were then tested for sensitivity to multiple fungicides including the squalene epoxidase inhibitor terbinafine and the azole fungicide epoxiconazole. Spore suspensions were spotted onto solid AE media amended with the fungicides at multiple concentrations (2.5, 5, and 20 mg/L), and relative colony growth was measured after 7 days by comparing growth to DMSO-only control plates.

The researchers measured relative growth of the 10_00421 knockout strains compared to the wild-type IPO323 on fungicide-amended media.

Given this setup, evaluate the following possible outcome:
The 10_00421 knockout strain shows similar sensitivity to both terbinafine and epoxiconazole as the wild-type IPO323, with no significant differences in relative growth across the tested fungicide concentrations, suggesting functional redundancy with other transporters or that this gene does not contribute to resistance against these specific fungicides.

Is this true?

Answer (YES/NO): NO